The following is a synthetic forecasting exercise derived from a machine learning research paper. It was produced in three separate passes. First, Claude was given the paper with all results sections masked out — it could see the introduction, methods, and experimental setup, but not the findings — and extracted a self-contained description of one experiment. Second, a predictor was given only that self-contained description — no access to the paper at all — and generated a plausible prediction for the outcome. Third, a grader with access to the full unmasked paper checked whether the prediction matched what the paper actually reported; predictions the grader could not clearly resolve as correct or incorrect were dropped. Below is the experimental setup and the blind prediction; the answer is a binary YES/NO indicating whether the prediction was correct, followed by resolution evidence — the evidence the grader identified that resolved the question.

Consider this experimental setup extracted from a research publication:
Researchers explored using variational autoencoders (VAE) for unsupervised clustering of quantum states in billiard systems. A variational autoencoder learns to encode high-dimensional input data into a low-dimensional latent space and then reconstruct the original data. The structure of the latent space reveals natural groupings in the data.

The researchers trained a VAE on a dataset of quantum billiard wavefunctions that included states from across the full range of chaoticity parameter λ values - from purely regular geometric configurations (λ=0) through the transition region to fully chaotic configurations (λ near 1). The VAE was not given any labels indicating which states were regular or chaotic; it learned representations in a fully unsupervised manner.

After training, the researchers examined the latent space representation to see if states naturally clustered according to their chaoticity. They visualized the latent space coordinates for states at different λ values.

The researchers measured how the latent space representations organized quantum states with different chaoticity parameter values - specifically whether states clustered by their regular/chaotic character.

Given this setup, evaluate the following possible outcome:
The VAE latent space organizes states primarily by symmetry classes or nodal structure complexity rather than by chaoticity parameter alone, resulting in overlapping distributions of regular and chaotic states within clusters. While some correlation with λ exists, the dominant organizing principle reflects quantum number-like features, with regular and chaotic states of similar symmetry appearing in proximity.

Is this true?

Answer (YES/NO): NO